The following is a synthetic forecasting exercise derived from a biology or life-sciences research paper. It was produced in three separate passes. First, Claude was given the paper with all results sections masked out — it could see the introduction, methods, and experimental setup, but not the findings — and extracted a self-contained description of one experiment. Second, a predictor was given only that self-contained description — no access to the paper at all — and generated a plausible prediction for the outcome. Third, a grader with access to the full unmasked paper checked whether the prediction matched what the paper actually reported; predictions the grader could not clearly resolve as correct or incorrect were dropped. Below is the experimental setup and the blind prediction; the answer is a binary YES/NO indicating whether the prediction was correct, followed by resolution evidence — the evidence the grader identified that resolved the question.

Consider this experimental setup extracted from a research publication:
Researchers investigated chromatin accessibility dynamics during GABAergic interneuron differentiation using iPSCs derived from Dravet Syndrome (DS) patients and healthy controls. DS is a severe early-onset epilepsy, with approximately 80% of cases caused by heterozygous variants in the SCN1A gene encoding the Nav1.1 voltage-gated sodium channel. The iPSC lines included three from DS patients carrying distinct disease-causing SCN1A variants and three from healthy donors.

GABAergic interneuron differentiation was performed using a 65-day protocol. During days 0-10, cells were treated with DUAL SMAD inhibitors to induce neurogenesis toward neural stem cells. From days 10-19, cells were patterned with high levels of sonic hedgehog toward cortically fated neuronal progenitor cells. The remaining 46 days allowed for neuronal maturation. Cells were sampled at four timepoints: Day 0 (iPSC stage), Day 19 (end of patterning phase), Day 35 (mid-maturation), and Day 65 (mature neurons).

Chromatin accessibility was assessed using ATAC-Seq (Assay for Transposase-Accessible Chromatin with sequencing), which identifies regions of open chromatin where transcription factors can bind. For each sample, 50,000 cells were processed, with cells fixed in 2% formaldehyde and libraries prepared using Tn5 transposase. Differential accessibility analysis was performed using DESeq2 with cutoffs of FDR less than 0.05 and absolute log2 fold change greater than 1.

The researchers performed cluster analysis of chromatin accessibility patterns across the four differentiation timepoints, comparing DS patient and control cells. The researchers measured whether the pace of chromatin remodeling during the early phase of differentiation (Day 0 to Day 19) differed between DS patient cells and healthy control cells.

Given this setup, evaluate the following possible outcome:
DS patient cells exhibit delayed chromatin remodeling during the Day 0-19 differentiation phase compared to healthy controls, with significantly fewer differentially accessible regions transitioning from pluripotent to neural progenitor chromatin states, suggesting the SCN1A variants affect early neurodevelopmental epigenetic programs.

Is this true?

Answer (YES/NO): NO